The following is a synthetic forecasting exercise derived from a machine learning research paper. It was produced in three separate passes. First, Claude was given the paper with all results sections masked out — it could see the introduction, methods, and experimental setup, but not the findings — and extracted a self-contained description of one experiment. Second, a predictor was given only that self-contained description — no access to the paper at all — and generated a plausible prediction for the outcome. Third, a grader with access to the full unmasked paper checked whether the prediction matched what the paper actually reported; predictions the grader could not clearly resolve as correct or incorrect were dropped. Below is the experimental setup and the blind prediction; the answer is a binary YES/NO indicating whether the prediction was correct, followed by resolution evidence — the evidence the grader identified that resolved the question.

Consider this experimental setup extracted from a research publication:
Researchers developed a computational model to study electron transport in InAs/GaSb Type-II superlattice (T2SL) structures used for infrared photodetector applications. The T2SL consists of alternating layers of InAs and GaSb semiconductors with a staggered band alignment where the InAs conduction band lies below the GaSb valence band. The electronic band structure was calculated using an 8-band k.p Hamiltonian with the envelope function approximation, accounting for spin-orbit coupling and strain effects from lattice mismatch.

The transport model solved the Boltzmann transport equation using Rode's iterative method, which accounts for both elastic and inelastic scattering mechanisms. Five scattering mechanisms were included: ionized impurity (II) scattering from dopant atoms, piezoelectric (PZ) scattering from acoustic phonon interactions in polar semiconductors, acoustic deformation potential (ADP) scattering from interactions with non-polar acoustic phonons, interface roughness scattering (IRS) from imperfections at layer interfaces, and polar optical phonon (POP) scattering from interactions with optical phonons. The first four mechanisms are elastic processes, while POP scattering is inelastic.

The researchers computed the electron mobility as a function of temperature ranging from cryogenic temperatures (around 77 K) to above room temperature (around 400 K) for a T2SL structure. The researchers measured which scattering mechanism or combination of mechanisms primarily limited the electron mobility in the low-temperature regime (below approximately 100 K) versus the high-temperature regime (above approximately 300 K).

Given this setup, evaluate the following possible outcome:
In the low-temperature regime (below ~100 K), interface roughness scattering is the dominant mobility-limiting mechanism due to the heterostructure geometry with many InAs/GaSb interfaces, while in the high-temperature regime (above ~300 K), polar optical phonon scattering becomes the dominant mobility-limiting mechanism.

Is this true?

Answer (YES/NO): YES